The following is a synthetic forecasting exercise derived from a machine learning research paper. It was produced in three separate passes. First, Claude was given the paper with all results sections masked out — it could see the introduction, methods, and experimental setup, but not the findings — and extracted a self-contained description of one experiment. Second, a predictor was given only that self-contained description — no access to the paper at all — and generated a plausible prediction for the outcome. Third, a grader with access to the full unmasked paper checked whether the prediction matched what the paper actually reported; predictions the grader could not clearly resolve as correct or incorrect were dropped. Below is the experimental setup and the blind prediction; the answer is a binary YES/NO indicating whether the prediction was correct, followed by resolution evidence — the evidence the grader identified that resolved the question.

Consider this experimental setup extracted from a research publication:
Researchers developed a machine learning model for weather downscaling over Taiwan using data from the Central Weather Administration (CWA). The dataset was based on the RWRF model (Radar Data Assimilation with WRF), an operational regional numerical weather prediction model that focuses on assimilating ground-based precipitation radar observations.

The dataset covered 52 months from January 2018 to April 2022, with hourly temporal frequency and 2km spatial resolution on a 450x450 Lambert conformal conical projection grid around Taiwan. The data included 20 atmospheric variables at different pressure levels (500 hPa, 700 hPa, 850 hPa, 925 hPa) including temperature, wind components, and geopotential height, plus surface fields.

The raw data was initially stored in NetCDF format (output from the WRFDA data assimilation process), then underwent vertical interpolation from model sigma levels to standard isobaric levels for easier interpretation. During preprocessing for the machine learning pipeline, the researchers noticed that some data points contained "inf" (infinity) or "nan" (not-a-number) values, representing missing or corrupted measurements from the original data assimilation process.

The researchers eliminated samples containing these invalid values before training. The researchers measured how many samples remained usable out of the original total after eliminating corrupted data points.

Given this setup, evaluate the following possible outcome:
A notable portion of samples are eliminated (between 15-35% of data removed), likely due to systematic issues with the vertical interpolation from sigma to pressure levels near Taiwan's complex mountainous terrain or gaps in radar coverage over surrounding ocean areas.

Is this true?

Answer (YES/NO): NO